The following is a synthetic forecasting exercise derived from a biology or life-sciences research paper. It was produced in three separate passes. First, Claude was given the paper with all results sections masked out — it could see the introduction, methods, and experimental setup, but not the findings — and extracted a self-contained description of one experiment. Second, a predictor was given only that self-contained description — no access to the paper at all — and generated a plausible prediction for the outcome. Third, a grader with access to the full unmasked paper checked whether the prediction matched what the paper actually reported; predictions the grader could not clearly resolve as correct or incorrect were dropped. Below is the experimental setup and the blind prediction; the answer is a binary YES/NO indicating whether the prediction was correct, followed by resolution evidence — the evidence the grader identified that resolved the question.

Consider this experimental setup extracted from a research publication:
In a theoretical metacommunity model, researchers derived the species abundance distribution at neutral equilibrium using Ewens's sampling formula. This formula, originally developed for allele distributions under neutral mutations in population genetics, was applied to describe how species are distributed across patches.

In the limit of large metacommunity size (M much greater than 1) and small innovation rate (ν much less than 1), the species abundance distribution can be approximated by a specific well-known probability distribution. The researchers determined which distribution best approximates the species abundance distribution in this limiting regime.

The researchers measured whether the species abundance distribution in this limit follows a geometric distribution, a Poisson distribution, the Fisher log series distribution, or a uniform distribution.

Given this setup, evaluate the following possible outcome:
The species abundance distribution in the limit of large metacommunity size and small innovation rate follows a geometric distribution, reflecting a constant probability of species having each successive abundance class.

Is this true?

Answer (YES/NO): NO